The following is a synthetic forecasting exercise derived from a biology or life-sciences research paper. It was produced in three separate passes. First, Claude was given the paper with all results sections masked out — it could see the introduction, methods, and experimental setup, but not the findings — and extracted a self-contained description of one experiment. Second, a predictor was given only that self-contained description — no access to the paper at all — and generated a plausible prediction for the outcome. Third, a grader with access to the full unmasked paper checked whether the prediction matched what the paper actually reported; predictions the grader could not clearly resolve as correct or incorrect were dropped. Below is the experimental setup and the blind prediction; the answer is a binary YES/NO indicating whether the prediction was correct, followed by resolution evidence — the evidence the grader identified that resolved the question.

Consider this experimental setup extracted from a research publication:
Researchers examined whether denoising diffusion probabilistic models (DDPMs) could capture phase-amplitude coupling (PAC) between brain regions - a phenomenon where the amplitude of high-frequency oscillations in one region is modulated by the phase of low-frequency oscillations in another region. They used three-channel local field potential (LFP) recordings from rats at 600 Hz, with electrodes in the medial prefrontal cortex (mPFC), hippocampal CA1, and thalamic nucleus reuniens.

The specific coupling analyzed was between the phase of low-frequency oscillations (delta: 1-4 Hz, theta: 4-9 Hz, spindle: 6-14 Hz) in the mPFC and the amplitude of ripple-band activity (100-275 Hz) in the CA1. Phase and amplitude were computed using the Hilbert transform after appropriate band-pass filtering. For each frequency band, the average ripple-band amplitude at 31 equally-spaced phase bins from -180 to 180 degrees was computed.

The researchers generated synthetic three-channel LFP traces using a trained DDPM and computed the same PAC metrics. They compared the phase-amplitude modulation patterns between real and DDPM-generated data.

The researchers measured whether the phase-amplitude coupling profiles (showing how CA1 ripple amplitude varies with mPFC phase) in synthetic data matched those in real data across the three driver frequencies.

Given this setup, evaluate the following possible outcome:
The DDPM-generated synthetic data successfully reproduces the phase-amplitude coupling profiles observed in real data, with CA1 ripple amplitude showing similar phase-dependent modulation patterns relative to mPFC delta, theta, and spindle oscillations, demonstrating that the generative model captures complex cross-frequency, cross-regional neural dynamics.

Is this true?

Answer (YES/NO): YES